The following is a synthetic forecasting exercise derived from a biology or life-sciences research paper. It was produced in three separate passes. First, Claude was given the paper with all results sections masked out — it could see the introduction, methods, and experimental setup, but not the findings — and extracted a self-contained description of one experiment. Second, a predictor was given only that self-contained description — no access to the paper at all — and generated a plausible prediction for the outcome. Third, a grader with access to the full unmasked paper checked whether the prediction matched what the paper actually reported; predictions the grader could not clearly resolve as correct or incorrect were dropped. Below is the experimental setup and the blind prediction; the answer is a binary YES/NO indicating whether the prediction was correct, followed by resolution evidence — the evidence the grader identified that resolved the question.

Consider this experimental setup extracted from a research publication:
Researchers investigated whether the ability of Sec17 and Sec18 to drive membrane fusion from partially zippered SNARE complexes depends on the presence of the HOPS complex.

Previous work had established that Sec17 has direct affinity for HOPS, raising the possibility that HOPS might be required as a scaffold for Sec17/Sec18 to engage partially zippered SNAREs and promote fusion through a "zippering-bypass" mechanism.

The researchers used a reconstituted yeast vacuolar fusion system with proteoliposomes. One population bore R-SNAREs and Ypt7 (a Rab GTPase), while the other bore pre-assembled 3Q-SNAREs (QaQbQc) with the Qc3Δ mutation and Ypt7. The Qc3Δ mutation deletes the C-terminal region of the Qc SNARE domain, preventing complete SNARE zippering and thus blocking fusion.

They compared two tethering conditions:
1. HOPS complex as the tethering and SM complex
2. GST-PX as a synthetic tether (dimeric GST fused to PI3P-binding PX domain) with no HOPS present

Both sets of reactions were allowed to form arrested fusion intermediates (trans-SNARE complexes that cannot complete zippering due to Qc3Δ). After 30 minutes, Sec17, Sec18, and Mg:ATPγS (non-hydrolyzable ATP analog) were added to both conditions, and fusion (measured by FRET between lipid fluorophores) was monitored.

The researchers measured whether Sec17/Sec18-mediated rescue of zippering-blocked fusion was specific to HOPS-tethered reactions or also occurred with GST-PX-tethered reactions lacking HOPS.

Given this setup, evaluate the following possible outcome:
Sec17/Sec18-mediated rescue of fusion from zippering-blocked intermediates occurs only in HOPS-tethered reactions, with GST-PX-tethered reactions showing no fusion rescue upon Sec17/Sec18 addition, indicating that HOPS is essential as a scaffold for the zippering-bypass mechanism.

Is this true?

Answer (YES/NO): NO